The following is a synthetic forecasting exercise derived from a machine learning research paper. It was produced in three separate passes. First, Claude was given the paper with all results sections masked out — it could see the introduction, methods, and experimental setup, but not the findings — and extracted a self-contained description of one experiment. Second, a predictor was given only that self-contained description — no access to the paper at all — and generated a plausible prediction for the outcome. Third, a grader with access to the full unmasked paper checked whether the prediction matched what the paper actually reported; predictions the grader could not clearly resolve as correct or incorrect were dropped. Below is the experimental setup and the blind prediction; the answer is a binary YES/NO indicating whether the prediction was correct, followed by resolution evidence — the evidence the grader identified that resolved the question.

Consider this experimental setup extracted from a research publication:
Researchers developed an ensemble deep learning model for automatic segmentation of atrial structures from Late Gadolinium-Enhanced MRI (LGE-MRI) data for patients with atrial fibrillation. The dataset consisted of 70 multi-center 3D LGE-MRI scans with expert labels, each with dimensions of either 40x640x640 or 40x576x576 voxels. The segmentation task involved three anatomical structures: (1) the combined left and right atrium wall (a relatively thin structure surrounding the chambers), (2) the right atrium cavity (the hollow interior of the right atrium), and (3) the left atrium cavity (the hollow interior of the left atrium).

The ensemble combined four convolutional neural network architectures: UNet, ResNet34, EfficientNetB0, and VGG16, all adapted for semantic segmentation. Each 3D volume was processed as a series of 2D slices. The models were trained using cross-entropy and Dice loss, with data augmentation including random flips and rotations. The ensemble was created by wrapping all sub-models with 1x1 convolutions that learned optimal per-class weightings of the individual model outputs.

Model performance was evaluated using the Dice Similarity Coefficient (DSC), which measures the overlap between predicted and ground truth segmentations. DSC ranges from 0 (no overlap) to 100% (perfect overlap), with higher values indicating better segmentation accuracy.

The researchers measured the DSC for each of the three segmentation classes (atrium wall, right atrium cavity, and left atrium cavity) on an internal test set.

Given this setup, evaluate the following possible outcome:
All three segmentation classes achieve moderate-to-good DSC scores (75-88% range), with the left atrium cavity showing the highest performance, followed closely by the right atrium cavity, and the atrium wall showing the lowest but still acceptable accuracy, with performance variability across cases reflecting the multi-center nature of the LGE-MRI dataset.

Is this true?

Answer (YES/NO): NO